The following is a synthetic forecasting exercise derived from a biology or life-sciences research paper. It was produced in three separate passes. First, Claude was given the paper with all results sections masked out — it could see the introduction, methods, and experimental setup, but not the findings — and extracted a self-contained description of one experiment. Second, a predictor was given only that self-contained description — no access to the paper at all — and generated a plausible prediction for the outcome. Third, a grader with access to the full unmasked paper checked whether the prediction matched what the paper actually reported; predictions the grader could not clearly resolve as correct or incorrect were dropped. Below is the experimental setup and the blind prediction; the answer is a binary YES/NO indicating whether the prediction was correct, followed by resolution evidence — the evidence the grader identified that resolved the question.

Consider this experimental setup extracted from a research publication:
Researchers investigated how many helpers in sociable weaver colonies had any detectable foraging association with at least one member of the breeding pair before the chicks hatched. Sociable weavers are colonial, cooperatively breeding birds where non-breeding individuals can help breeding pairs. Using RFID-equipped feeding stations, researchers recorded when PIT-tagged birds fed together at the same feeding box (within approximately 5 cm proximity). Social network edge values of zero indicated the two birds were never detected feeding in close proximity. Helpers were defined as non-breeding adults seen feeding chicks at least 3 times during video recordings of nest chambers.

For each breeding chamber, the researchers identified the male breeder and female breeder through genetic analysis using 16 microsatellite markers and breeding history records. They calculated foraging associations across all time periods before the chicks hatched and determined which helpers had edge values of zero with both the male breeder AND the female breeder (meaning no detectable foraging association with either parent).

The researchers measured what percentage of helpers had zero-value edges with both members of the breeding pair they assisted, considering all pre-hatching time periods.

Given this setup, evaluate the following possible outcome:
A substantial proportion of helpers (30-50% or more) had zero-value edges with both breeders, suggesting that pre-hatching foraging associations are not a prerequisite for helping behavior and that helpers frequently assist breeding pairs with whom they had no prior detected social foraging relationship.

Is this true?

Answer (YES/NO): NO